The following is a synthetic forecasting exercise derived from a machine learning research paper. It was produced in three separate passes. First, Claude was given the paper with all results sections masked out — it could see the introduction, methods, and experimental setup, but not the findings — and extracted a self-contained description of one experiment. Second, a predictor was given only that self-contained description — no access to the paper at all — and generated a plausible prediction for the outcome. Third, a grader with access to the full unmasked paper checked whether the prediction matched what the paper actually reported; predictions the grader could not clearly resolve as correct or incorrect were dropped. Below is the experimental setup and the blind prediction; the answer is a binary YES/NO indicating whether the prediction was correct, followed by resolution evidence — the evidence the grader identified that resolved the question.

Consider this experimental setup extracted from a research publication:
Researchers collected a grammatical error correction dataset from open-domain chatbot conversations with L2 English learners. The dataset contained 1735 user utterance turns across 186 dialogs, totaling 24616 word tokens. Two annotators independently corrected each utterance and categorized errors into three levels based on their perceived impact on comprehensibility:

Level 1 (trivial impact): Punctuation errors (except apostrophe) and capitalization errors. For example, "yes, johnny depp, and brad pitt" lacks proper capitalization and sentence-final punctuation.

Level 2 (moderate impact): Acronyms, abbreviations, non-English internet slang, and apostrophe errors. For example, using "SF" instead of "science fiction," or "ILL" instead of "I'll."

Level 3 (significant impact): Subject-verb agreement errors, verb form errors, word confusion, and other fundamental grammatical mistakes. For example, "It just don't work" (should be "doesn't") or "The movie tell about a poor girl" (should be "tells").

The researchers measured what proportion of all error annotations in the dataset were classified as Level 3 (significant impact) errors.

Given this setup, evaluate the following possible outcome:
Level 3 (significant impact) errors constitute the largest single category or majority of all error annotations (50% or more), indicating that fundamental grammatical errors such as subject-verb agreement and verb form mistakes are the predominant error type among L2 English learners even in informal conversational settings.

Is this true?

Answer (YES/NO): NO